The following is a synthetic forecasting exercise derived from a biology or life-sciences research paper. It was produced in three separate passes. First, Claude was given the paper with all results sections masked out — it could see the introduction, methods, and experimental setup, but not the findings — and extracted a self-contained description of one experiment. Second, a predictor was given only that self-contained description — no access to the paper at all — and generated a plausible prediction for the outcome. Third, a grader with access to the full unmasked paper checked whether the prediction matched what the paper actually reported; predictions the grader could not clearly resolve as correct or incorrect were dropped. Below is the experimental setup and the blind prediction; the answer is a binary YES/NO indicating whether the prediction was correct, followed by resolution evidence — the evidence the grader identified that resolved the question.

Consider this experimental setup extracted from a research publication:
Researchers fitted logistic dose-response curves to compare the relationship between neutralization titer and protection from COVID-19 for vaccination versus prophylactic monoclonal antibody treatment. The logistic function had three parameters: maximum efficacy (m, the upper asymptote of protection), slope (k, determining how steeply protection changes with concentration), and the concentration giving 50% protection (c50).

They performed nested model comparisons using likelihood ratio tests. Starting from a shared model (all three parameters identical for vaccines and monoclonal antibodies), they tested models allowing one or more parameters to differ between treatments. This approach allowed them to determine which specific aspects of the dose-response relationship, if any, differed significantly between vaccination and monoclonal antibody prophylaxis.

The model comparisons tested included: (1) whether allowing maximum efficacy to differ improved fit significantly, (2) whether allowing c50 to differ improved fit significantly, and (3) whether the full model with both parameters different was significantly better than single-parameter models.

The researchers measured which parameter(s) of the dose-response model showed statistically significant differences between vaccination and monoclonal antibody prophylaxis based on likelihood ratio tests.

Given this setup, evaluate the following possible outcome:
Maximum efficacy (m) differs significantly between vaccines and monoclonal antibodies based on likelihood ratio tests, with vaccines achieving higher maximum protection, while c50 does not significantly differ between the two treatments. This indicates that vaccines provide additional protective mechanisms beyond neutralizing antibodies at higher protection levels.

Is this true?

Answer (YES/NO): YES